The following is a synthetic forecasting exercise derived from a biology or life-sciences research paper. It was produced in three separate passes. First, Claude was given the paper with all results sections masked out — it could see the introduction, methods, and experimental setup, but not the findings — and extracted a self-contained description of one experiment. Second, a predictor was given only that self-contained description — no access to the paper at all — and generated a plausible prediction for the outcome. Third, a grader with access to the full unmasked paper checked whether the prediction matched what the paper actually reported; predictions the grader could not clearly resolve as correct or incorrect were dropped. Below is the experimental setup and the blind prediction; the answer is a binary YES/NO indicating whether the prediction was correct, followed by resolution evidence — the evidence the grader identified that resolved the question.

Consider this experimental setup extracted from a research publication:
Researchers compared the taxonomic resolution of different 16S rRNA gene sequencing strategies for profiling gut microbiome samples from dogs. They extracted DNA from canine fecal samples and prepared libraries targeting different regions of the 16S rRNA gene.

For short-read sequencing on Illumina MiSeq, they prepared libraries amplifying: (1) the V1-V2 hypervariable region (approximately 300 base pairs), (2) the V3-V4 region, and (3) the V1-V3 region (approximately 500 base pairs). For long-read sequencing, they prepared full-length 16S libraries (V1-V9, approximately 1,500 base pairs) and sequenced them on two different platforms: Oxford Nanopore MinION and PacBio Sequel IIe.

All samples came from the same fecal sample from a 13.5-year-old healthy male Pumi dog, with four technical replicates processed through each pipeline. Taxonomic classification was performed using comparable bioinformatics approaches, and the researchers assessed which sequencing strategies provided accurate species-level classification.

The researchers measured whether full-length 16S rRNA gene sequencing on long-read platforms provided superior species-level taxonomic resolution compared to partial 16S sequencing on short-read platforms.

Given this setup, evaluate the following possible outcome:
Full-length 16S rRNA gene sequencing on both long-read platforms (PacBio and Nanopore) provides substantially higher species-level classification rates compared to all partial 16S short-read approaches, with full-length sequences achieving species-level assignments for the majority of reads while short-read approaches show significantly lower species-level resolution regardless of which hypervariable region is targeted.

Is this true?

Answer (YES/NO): NO